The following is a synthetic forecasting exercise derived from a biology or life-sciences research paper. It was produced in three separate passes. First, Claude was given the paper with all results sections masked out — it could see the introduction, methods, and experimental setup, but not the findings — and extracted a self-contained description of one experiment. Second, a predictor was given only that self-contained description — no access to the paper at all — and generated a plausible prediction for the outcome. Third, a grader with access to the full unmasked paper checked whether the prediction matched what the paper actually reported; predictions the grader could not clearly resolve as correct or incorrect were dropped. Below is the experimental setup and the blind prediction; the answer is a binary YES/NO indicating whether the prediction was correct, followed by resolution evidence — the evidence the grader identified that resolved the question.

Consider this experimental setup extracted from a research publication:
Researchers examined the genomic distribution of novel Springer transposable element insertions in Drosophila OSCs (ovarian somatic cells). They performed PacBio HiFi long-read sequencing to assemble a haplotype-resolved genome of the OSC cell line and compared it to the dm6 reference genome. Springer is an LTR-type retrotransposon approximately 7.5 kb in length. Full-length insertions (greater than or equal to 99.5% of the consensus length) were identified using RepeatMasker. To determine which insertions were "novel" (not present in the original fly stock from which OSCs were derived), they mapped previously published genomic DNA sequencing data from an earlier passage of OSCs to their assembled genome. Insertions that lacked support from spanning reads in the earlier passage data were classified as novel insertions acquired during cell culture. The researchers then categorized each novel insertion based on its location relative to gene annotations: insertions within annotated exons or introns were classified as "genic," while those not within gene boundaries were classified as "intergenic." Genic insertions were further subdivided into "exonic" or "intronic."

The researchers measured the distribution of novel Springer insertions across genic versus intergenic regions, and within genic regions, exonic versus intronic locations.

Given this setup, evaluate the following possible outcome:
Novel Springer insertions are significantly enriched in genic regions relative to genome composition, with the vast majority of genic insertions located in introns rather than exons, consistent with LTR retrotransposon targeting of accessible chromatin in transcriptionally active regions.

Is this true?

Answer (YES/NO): YES